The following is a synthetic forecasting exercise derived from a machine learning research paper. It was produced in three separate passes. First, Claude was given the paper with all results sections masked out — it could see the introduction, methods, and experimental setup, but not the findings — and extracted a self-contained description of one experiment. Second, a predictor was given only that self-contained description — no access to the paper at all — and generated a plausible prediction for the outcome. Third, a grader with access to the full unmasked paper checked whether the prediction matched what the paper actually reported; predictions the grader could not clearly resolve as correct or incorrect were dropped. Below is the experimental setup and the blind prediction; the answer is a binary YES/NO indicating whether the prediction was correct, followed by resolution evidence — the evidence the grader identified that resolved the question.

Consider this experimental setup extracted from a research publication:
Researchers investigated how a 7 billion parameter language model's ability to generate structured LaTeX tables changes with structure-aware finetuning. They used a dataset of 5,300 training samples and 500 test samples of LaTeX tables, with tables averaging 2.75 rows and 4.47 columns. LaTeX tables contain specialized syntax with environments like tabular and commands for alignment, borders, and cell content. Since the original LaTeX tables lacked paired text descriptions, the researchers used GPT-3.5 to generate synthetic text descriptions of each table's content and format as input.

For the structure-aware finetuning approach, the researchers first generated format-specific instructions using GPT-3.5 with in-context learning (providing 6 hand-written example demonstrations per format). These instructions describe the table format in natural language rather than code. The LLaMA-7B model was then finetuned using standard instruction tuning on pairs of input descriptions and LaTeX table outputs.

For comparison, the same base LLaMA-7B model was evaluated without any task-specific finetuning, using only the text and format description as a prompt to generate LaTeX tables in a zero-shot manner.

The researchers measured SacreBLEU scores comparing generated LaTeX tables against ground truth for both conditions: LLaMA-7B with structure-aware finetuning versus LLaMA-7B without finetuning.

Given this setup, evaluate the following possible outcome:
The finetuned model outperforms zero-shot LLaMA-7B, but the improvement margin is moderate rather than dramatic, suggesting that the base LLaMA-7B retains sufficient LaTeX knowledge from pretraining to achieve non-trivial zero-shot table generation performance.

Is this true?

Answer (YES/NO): NO